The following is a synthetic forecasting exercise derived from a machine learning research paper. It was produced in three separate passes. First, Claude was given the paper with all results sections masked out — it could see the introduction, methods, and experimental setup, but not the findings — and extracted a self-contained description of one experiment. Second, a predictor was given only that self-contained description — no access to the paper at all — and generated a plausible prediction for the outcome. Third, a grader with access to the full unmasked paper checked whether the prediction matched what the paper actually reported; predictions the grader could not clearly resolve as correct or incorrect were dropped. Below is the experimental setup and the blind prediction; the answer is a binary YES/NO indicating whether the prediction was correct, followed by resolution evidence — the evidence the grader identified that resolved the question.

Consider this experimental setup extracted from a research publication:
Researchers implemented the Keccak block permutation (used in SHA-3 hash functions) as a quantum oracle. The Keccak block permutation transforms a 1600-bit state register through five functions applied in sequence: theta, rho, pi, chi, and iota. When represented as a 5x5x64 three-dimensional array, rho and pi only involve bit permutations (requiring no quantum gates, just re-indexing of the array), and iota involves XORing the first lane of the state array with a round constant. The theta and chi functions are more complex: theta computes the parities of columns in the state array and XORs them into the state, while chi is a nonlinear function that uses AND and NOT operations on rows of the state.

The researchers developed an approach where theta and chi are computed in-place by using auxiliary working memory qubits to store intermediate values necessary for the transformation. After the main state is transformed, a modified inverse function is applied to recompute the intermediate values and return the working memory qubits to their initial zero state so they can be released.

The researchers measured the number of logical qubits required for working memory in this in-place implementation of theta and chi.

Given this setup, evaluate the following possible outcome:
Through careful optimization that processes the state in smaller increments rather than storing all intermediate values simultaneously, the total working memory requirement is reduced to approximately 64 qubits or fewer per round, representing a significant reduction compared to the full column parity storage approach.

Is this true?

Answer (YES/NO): NO